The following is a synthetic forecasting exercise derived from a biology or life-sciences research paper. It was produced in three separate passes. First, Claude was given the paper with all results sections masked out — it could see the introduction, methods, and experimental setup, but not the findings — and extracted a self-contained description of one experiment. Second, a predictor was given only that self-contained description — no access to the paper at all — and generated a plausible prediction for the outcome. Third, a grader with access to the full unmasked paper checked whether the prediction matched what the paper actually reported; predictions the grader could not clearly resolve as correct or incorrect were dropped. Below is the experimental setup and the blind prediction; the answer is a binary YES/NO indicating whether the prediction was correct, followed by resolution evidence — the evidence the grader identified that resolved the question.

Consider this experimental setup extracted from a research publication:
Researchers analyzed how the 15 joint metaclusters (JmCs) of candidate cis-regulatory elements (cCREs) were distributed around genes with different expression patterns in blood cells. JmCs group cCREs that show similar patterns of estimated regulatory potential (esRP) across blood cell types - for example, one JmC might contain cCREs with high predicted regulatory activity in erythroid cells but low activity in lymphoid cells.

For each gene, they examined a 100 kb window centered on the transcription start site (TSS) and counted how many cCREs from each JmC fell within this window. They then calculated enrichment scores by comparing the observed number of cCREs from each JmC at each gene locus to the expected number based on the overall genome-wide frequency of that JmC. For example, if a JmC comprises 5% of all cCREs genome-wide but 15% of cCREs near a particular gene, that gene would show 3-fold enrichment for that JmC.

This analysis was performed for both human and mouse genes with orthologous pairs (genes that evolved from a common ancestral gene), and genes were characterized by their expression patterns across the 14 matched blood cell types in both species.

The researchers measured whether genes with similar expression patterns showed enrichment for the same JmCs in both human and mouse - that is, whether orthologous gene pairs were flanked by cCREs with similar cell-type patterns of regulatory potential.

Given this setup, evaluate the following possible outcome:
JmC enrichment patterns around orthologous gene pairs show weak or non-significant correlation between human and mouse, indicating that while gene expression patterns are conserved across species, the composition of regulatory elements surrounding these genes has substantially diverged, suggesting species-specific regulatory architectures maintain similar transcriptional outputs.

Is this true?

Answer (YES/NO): NO